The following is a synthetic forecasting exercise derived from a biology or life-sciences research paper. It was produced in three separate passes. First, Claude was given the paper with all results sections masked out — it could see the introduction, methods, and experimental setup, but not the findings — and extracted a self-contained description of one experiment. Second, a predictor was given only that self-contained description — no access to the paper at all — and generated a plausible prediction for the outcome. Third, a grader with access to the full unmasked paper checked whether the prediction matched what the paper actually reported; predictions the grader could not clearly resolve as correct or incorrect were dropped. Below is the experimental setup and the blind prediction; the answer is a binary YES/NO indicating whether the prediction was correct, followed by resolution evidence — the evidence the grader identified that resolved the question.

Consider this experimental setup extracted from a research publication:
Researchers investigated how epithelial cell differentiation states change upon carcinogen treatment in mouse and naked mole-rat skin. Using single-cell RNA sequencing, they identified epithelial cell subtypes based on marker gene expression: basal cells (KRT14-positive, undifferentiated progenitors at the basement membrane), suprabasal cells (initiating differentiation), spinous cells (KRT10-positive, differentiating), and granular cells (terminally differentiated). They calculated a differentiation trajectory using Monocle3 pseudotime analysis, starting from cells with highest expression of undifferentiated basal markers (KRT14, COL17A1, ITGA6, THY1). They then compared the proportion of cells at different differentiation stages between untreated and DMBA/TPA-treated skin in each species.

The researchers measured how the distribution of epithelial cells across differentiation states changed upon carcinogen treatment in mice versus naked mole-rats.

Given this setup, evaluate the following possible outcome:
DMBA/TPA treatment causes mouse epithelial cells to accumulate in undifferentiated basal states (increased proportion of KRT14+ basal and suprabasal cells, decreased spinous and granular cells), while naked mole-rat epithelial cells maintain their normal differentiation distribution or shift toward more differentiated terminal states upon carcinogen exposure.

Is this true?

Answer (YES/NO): NO